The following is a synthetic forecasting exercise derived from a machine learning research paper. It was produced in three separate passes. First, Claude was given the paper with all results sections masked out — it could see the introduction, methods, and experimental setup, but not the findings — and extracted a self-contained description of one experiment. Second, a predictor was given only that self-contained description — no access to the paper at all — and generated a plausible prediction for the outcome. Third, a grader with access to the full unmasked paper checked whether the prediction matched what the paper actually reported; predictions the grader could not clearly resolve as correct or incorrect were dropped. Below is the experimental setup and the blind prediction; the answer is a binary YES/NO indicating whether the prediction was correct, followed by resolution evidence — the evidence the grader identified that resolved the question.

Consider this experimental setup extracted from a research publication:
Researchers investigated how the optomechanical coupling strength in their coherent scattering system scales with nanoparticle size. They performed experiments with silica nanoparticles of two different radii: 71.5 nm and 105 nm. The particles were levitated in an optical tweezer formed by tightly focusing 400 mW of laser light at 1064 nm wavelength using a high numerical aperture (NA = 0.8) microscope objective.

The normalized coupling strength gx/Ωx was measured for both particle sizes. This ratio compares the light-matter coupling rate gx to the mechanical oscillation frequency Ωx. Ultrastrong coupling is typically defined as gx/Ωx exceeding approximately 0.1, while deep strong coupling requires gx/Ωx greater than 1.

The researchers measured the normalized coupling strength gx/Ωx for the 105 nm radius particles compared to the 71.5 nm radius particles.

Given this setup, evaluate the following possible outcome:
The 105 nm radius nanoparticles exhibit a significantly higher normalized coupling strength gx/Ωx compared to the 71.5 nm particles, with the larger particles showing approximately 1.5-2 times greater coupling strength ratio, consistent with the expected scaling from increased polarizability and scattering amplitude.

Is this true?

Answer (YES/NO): YES